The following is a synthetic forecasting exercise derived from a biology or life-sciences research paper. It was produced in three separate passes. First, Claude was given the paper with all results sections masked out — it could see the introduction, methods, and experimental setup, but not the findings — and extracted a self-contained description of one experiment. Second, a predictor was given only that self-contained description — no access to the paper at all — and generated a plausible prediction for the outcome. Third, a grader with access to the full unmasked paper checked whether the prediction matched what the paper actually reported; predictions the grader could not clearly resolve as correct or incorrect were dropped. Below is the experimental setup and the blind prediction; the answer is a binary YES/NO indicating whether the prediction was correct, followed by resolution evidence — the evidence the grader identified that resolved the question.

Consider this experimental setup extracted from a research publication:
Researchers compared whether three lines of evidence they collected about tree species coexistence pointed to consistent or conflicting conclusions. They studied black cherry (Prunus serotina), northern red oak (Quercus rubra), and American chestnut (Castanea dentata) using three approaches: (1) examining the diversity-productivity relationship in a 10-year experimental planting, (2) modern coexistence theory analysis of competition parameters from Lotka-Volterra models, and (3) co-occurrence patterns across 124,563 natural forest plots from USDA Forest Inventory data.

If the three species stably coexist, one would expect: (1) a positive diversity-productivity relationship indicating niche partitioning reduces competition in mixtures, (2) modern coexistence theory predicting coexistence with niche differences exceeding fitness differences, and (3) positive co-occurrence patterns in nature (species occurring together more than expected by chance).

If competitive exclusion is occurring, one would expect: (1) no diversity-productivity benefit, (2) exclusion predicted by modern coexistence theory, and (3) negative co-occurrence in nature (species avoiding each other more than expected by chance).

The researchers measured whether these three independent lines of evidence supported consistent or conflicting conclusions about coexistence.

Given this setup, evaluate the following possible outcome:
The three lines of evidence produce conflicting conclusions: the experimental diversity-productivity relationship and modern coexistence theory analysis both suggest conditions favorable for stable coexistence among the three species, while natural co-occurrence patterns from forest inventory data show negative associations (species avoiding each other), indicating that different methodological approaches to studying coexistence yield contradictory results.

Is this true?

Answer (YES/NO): NO